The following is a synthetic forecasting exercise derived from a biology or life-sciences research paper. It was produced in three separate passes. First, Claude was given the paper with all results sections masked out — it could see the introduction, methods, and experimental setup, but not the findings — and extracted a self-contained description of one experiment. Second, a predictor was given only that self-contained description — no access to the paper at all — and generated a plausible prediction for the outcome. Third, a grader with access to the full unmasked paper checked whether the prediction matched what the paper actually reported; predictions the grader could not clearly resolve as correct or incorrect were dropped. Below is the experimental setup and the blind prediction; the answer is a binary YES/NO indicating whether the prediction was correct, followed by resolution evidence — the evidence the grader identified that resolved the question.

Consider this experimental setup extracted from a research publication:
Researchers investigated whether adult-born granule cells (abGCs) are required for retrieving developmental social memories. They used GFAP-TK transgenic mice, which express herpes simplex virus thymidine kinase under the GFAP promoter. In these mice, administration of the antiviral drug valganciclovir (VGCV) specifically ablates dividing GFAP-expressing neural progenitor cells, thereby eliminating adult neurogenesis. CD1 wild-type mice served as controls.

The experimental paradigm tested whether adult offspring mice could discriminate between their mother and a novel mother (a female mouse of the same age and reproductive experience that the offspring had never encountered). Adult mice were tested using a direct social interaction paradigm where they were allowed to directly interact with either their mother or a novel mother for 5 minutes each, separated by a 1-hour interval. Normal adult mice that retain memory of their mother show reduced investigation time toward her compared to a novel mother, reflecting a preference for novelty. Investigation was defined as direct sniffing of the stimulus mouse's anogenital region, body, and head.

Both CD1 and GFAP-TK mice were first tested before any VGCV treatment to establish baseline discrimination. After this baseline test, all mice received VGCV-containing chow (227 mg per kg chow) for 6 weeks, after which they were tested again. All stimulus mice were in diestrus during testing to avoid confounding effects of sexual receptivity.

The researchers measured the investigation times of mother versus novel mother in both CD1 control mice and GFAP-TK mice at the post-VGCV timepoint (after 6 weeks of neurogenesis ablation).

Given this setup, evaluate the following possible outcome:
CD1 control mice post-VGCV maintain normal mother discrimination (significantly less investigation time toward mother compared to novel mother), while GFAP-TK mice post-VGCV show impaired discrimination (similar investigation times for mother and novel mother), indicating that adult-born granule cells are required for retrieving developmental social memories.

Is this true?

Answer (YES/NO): YES